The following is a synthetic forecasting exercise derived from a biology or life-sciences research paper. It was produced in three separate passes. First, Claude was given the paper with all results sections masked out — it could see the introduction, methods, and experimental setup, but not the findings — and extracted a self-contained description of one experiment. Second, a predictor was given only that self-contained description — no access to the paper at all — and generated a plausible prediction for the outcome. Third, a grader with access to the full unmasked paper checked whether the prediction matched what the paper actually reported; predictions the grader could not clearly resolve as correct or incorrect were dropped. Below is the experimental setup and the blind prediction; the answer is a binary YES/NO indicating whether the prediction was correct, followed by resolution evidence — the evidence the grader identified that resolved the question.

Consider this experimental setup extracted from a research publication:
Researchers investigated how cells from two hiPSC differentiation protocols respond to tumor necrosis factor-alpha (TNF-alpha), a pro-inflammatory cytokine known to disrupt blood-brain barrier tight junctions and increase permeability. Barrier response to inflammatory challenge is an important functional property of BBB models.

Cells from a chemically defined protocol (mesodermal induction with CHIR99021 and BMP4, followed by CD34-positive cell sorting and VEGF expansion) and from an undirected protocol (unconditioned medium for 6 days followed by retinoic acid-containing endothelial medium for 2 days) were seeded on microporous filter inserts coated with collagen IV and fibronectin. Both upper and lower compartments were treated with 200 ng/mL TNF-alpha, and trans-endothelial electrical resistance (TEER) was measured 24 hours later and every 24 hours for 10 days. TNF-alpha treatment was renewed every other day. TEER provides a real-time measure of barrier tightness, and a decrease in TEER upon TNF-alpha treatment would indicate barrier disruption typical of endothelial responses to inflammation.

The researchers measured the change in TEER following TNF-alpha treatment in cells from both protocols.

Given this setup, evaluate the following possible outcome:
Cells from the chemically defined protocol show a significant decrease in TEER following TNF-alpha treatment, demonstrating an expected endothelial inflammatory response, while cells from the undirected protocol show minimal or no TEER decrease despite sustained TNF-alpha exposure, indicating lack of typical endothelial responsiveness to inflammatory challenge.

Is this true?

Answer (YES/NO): NO